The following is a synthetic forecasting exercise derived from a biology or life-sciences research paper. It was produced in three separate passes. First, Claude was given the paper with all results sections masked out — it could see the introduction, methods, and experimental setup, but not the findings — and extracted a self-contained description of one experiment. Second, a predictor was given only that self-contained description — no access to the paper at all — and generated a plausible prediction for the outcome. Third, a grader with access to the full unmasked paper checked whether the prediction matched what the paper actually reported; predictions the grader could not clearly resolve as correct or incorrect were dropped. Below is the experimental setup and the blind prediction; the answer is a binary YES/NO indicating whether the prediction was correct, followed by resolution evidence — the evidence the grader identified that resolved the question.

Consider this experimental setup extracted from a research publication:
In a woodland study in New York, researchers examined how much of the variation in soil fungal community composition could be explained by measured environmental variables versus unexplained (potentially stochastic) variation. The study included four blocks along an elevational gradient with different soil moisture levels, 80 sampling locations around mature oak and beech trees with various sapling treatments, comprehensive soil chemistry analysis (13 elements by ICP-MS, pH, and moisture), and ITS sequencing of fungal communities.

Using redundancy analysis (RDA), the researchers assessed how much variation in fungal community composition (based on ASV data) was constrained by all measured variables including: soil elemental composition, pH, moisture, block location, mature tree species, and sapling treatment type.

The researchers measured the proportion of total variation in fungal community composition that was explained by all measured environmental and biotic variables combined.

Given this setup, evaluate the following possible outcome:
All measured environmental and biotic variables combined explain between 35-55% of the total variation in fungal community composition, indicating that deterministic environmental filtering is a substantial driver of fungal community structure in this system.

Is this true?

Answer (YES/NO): NO